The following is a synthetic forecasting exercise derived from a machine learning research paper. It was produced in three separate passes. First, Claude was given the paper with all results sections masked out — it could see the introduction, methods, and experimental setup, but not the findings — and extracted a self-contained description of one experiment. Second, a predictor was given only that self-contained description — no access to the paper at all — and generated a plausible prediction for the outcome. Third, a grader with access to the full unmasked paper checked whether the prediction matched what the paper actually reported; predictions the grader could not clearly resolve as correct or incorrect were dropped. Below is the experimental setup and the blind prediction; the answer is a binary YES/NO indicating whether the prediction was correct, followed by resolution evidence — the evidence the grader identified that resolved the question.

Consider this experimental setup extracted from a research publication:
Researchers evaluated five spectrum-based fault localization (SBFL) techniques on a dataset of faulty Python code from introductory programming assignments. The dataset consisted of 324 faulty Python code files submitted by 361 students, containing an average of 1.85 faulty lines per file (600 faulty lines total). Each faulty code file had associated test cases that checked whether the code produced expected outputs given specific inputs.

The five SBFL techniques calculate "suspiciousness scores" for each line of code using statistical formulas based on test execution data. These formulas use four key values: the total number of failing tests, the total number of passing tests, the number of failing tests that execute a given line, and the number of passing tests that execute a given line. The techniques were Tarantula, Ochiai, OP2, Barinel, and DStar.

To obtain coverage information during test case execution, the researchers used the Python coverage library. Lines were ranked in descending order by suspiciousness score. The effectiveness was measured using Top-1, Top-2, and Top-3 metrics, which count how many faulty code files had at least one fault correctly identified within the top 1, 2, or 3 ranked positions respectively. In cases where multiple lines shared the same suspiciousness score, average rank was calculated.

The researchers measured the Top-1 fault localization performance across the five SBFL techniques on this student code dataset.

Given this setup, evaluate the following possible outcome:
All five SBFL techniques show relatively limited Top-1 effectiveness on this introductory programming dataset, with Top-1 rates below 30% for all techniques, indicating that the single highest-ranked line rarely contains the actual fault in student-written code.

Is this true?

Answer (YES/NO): NO